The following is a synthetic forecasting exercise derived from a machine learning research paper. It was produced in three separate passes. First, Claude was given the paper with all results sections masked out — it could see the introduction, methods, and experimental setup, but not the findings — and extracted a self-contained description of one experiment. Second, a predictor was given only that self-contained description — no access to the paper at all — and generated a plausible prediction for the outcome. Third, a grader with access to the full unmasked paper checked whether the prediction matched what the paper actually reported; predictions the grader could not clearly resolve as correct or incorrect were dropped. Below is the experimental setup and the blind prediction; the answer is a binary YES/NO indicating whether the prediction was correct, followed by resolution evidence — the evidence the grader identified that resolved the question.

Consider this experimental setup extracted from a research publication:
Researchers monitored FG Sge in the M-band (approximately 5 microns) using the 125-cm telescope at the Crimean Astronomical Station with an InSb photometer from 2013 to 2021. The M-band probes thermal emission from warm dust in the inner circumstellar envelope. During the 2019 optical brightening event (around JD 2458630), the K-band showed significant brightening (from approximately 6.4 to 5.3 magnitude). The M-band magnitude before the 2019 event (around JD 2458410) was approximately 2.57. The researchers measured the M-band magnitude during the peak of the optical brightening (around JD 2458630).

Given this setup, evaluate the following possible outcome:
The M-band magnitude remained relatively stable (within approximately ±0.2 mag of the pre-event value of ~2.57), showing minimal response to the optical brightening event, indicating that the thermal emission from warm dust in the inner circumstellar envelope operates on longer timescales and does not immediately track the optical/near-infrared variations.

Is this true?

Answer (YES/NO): YES